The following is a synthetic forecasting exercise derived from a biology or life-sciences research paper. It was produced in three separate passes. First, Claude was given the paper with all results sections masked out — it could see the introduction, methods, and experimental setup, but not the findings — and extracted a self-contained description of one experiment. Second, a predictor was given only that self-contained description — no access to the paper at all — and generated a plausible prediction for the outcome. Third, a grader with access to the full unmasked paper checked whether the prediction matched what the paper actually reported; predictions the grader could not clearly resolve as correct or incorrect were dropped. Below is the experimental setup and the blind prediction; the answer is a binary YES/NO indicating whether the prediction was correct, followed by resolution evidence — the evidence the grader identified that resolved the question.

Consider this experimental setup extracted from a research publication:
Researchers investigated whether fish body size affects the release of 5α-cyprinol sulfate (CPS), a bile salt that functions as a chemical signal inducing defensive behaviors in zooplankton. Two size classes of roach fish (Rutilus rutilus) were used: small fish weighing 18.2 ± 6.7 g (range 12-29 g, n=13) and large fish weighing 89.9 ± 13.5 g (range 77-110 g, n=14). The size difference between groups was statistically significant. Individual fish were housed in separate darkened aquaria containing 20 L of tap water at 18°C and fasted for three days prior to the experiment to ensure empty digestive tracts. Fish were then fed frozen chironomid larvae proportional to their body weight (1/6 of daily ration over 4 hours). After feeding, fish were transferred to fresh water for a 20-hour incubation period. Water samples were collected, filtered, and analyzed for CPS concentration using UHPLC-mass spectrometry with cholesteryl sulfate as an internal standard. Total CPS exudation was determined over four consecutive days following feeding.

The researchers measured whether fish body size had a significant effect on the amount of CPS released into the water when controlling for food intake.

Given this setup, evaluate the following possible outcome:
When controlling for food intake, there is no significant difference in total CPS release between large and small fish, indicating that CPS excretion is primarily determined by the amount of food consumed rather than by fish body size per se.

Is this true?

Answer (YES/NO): YES